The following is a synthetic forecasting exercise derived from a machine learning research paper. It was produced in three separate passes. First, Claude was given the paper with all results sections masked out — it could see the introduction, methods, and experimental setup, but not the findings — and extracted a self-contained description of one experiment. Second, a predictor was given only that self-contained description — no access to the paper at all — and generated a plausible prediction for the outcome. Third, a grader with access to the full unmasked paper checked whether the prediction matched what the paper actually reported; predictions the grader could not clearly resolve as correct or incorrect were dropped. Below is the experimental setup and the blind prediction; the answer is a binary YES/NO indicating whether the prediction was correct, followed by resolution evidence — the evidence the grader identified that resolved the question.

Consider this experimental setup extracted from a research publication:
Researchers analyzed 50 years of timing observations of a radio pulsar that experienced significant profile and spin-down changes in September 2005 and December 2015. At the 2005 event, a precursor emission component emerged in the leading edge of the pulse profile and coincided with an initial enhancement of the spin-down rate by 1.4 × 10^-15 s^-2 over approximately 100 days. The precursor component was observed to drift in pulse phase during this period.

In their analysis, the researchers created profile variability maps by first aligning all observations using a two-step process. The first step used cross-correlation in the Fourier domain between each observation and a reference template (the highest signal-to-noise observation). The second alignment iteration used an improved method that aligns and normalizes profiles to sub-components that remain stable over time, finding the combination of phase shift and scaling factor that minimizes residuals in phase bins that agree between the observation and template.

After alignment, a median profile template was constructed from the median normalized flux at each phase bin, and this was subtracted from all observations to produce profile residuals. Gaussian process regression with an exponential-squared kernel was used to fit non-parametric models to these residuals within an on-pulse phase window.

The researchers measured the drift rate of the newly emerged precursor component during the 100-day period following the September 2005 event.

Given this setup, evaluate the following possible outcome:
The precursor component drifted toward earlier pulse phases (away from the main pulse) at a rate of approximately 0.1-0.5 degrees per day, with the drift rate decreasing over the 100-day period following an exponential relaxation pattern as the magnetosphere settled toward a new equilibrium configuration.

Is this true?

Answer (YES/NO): NO